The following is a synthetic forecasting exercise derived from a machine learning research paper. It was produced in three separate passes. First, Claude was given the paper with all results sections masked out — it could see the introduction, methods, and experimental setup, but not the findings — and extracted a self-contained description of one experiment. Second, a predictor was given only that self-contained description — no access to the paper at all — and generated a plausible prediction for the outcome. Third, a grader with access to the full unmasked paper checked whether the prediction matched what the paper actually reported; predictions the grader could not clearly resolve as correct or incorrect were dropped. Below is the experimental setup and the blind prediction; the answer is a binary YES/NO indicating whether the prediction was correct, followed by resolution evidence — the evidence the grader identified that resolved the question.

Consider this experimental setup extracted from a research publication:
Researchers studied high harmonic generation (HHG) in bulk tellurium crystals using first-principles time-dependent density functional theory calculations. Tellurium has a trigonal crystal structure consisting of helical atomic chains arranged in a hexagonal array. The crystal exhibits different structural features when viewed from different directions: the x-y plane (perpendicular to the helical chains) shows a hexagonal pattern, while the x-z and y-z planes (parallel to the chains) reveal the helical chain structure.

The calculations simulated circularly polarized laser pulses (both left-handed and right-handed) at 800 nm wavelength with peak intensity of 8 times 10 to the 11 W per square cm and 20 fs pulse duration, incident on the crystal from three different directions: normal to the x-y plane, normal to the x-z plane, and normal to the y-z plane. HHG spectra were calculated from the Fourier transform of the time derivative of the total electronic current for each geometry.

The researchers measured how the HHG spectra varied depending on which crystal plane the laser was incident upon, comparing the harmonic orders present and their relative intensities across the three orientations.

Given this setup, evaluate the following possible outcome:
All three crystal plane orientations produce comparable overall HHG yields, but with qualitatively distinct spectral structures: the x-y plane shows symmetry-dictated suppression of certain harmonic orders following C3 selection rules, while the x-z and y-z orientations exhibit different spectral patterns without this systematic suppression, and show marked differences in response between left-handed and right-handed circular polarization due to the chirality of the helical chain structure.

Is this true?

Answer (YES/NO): NO